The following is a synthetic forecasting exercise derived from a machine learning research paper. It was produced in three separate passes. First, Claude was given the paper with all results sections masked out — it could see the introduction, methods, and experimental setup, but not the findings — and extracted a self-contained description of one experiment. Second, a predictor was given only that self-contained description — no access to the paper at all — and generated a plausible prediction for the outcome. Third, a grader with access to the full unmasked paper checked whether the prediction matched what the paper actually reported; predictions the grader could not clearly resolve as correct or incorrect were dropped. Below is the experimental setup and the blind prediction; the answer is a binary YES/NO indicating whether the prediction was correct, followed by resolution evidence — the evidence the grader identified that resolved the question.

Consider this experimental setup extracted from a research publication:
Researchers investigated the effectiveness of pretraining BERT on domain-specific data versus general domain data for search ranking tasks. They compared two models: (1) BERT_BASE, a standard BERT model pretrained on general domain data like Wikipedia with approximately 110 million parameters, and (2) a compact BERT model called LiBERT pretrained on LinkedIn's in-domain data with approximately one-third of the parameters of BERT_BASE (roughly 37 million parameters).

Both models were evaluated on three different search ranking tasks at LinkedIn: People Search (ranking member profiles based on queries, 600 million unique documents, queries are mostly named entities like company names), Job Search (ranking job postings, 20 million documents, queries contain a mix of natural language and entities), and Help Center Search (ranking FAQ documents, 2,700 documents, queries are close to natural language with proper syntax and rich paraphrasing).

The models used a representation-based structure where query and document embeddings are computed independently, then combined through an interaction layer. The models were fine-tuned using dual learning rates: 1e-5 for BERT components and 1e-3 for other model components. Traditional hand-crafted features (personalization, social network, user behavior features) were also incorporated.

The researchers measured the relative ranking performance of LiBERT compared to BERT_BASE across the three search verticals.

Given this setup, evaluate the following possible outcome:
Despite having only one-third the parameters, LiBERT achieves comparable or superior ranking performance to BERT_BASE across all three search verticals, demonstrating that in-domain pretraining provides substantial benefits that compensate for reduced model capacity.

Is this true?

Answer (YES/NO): YES